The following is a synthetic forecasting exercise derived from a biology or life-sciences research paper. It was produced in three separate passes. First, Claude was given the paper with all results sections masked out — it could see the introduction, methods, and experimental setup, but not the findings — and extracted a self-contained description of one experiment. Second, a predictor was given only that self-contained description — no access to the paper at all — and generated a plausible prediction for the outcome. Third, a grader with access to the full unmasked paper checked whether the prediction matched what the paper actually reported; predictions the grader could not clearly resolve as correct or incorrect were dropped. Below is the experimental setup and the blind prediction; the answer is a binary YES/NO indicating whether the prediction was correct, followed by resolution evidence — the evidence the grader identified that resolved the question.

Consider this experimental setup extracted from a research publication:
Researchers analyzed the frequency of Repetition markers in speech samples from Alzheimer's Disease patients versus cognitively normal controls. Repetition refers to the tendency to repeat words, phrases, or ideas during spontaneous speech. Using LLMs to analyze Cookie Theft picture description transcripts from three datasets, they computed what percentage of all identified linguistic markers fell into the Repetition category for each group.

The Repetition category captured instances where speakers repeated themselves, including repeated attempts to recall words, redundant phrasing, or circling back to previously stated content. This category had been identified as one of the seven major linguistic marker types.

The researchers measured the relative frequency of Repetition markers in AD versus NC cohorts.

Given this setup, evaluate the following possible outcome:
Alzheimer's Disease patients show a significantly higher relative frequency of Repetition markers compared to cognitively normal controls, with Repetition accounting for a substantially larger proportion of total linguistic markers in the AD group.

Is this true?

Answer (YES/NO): NO